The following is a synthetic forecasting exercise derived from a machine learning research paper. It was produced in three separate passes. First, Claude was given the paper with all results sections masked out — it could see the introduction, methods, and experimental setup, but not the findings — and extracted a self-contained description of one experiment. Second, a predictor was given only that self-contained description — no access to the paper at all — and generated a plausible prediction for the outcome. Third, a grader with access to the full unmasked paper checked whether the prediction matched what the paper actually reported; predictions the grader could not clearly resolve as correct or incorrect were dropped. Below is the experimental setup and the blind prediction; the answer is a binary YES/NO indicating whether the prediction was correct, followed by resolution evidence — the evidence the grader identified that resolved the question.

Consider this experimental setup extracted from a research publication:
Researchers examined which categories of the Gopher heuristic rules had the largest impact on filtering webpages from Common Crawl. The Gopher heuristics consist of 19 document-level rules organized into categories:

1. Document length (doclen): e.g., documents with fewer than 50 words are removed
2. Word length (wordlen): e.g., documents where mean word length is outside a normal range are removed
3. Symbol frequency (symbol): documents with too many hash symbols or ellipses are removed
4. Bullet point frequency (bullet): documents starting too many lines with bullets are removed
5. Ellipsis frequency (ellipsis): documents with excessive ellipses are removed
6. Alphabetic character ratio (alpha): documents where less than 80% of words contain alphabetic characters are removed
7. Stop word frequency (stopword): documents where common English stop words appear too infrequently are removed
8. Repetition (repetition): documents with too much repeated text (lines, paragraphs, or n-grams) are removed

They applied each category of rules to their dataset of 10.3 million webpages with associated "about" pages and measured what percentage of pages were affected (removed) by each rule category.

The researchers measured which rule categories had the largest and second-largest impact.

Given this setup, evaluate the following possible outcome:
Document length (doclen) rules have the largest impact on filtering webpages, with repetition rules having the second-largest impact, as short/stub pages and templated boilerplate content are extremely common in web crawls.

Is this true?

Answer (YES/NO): YES